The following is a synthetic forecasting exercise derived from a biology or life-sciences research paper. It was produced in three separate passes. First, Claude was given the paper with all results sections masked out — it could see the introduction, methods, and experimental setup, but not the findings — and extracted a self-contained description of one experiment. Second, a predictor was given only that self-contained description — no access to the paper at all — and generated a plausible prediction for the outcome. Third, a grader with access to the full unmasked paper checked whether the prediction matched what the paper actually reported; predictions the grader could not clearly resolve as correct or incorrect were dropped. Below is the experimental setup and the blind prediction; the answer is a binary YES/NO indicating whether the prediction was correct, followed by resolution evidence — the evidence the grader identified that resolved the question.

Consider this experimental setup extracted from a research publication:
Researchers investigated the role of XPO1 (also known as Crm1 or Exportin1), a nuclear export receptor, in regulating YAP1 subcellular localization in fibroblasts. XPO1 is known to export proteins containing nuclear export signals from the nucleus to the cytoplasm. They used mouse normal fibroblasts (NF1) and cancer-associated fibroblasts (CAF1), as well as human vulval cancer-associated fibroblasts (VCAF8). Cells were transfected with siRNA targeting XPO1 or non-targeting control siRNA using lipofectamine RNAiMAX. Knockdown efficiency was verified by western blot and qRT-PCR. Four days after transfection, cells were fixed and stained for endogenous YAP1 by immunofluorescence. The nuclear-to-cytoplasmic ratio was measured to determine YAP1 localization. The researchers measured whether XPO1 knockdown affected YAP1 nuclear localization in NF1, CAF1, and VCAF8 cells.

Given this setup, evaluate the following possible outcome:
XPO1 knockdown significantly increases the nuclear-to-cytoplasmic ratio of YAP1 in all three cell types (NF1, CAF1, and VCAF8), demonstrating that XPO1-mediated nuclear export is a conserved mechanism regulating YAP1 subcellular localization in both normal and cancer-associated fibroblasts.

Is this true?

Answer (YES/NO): YES